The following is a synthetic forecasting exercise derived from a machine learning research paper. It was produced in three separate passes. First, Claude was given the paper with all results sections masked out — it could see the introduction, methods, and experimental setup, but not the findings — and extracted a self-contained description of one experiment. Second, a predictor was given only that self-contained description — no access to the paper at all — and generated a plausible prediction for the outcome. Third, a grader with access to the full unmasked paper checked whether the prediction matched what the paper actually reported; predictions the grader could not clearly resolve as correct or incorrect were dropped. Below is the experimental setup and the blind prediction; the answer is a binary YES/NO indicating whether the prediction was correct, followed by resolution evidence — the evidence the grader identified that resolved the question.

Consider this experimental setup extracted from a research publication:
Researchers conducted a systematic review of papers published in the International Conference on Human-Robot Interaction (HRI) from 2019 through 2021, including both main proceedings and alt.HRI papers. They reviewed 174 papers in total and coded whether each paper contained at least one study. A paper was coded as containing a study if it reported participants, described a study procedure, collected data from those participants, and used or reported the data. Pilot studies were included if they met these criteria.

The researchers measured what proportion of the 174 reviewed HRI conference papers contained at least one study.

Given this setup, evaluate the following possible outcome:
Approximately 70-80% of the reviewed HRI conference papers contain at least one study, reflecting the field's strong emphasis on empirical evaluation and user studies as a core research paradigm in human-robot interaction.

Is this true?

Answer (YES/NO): NO